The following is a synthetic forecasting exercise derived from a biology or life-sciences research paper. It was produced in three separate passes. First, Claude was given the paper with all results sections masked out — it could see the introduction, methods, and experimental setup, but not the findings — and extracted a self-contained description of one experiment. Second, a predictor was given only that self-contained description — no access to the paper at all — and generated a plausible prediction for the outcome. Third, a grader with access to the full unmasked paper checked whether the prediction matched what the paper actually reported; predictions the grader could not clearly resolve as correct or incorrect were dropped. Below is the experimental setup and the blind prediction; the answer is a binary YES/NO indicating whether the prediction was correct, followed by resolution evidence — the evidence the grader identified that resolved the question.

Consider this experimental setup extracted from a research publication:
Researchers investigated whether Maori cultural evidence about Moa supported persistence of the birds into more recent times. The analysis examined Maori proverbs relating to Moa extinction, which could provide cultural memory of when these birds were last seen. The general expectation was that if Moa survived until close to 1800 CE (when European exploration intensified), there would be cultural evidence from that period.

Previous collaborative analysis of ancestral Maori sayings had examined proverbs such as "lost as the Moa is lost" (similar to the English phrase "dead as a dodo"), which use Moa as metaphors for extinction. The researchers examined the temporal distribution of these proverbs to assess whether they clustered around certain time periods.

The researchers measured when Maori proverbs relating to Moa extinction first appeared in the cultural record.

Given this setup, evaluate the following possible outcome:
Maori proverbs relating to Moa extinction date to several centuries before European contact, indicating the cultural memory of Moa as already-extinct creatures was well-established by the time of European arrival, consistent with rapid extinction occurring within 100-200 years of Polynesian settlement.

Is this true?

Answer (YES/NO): NO